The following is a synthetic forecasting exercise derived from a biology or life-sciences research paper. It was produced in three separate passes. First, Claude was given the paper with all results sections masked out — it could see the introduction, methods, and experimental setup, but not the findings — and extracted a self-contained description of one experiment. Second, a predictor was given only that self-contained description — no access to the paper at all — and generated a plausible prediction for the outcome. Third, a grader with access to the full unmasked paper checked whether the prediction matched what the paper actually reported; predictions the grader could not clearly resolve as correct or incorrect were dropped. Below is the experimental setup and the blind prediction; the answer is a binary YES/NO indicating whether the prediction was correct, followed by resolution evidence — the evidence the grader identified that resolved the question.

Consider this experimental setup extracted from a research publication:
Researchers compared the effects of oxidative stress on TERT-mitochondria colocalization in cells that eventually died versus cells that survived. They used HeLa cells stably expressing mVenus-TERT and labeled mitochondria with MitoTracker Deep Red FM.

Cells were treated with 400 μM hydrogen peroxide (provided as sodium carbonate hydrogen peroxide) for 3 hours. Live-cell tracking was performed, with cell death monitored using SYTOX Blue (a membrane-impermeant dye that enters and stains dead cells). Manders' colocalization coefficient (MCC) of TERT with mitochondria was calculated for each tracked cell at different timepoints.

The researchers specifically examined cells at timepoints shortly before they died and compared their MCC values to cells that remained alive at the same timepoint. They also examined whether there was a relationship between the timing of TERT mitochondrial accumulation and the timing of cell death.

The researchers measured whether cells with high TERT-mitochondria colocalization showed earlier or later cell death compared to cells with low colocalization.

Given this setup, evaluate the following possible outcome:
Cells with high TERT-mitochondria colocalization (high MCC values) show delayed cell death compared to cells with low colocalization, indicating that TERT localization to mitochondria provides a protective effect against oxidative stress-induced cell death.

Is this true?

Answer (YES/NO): NO